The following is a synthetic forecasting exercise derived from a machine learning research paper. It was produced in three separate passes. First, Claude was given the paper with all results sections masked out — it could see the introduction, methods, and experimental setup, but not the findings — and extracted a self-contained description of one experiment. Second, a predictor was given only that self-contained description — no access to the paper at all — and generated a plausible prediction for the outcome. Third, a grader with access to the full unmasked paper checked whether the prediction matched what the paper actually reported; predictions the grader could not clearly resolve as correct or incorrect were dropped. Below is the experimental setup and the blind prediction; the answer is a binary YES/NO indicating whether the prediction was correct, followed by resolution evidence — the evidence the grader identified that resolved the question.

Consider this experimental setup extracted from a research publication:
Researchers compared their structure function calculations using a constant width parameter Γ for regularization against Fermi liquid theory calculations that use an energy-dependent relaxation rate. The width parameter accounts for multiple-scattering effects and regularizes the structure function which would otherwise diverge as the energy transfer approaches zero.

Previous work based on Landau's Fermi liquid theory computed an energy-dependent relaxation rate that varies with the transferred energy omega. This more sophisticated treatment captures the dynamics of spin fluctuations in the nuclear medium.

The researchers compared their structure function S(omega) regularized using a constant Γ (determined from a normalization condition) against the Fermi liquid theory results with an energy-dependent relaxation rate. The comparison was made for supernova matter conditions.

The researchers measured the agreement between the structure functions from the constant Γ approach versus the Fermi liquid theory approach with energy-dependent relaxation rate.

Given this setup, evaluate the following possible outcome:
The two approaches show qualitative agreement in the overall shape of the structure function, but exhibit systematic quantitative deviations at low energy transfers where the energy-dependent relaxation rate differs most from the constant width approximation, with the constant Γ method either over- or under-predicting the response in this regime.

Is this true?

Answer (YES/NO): NO